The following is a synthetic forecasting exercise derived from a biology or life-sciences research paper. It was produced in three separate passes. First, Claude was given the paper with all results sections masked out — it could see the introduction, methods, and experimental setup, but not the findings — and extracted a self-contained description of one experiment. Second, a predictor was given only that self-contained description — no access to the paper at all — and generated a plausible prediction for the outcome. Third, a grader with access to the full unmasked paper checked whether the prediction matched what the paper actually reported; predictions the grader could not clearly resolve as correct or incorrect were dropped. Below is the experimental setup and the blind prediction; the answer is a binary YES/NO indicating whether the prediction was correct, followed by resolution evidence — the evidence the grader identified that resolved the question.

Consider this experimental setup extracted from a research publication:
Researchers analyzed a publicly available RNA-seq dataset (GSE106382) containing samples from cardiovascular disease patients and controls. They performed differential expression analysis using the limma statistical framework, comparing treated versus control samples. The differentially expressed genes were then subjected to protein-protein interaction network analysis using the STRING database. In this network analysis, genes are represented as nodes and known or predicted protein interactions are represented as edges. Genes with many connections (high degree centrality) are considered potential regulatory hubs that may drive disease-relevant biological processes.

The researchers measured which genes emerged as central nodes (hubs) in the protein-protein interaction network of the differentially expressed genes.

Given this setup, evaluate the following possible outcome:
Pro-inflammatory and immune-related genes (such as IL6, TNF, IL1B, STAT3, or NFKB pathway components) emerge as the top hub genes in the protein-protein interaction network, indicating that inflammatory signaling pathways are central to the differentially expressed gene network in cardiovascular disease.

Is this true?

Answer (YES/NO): NO